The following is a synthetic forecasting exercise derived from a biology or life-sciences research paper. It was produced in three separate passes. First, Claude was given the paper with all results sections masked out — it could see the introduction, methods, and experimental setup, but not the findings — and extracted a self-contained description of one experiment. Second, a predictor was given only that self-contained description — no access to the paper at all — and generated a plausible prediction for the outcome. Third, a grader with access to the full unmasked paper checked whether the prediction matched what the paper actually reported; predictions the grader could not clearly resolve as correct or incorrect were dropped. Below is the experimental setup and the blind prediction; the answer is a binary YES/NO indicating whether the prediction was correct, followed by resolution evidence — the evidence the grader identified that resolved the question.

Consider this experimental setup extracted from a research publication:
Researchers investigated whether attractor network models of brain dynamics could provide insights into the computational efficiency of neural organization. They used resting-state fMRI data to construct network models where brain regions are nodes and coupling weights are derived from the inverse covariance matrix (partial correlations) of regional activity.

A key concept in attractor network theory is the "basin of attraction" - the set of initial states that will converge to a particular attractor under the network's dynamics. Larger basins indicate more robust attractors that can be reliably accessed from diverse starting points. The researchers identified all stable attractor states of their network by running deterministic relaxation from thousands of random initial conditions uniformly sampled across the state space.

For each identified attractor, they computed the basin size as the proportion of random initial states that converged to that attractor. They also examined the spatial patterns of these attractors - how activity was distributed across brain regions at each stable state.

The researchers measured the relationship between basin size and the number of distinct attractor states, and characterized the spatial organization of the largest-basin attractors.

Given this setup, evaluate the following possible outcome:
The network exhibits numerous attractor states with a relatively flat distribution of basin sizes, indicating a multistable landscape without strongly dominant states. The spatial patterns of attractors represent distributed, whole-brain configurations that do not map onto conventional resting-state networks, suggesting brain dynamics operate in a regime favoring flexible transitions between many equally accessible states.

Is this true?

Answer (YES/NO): NO